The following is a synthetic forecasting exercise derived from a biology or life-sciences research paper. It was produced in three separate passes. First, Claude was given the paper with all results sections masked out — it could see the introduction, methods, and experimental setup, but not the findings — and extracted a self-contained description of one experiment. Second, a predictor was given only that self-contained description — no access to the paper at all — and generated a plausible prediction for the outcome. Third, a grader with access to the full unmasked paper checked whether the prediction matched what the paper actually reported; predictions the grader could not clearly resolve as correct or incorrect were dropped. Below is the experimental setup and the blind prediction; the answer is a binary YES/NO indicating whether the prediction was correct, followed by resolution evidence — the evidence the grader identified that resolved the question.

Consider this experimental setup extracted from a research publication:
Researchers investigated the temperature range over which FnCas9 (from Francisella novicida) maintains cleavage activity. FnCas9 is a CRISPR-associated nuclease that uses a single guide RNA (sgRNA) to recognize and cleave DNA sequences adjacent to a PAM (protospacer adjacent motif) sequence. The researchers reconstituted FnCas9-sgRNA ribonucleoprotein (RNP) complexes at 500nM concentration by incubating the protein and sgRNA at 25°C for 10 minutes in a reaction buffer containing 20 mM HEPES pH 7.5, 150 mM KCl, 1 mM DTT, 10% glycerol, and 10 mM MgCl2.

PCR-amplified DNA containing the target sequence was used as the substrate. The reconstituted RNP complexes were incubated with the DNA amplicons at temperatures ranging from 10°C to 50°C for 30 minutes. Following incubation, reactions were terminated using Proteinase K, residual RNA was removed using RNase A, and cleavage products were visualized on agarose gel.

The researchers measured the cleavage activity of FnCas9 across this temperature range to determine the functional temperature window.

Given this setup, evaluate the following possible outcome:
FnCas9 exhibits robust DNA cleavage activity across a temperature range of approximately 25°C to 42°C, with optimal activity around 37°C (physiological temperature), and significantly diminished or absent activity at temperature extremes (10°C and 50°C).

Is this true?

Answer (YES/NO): NO